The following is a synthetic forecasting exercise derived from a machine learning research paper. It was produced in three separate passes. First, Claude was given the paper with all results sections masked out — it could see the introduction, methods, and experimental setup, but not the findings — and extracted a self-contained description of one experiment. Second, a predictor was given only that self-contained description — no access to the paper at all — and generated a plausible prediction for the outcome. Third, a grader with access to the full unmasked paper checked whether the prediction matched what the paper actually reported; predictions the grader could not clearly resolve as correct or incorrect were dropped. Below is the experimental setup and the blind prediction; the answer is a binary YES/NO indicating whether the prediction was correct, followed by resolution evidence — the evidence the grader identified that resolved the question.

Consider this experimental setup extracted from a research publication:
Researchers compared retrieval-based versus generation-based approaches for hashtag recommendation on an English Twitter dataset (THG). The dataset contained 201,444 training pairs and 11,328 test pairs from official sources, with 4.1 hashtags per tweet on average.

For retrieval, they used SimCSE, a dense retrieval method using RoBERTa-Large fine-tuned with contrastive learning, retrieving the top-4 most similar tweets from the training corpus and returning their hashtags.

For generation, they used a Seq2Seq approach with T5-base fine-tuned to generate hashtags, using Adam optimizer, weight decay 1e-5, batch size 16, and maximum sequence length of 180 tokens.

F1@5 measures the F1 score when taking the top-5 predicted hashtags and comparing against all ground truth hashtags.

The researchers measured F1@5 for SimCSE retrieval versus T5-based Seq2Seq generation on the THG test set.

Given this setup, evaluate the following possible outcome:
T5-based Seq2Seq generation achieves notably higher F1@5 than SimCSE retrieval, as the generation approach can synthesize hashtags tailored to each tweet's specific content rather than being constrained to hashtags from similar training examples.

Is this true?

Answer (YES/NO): YES